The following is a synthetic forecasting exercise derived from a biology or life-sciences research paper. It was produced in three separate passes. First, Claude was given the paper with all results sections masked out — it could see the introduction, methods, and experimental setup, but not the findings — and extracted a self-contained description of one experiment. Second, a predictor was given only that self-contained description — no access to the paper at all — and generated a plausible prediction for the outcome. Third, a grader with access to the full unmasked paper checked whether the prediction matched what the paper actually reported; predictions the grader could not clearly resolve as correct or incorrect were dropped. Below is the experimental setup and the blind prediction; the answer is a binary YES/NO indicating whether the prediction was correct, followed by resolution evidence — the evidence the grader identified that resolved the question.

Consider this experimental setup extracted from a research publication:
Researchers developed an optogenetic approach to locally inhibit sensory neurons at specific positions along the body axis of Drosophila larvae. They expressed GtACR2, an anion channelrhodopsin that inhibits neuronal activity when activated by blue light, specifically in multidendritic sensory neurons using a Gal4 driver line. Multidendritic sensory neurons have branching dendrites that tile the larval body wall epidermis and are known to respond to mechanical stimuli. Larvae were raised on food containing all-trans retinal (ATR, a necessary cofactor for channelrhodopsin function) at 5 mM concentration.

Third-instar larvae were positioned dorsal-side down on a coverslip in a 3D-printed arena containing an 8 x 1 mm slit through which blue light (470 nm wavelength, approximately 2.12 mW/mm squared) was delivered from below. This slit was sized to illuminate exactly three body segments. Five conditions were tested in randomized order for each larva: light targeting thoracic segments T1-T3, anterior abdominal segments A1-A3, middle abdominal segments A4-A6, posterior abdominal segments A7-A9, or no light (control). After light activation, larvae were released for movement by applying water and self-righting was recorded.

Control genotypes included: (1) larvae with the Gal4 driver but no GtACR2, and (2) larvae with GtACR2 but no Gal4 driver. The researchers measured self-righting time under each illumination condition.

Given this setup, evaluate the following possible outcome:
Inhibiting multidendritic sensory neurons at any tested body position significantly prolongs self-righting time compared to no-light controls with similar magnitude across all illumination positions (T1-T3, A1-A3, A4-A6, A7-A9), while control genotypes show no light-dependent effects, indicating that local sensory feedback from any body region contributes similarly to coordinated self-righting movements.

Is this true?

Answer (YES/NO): NO